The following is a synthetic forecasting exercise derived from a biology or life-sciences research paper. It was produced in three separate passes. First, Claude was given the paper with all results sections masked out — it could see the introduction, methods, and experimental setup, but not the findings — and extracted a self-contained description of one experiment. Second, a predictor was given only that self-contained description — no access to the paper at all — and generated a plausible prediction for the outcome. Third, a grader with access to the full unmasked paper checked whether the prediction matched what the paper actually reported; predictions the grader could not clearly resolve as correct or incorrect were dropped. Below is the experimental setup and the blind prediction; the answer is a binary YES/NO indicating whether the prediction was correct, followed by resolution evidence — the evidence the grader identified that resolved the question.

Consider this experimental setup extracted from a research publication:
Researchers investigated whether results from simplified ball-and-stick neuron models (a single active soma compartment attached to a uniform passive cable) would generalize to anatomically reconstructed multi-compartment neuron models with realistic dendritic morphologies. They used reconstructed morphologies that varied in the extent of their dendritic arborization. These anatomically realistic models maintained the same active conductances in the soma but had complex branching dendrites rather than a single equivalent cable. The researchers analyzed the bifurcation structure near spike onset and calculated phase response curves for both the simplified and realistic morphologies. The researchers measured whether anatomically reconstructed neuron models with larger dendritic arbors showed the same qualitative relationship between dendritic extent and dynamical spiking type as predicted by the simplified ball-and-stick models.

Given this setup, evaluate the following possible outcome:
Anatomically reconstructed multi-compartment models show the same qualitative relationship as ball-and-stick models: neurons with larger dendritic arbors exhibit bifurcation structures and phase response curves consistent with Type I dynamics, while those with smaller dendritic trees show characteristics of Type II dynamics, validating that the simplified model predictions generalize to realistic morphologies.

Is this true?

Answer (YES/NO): NO